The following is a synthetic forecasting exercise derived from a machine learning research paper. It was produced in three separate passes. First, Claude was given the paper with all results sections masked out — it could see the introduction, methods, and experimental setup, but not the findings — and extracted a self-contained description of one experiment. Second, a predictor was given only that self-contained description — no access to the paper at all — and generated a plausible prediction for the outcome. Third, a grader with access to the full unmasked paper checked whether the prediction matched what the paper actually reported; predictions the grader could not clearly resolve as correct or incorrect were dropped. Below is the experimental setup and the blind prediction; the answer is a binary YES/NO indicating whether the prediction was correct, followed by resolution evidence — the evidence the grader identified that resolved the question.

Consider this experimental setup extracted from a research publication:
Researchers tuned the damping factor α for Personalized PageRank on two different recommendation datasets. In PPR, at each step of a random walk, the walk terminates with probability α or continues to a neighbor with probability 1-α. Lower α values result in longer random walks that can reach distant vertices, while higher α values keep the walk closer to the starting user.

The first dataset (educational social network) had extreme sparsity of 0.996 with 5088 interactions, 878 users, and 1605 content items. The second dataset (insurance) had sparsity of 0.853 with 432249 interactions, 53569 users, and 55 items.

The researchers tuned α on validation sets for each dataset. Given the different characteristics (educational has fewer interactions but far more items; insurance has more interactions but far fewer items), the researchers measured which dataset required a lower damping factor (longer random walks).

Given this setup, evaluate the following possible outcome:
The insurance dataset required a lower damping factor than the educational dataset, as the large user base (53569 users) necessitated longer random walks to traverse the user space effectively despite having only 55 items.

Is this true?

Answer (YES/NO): NO